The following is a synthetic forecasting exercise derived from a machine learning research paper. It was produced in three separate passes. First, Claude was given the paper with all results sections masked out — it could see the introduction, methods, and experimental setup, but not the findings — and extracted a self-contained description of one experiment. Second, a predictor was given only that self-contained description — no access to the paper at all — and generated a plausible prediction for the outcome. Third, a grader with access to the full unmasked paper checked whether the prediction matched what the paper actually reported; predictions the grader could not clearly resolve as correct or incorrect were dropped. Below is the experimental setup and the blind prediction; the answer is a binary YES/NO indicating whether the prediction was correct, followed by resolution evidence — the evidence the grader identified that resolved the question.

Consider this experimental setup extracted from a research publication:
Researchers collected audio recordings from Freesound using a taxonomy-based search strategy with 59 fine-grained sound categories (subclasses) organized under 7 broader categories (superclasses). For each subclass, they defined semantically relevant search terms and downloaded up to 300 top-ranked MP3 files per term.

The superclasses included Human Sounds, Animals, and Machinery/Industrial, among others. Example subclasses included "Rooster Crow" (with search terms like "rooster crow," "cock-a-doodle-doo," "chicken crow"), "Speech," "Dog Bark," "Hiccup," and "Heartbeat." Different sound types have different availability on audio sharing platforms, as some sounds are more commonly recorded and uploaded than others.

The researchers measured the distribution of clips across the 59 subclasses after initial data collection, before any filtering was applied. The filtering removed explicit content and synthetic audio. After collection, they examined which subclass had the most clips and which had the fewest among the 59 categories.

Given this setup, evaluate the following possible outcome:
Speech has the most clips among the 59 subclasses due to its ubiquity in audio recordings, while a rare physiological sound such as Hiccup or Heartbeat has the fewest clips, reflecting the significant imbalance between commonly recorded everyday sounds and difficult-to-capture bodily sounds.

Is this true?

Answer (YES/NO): YES